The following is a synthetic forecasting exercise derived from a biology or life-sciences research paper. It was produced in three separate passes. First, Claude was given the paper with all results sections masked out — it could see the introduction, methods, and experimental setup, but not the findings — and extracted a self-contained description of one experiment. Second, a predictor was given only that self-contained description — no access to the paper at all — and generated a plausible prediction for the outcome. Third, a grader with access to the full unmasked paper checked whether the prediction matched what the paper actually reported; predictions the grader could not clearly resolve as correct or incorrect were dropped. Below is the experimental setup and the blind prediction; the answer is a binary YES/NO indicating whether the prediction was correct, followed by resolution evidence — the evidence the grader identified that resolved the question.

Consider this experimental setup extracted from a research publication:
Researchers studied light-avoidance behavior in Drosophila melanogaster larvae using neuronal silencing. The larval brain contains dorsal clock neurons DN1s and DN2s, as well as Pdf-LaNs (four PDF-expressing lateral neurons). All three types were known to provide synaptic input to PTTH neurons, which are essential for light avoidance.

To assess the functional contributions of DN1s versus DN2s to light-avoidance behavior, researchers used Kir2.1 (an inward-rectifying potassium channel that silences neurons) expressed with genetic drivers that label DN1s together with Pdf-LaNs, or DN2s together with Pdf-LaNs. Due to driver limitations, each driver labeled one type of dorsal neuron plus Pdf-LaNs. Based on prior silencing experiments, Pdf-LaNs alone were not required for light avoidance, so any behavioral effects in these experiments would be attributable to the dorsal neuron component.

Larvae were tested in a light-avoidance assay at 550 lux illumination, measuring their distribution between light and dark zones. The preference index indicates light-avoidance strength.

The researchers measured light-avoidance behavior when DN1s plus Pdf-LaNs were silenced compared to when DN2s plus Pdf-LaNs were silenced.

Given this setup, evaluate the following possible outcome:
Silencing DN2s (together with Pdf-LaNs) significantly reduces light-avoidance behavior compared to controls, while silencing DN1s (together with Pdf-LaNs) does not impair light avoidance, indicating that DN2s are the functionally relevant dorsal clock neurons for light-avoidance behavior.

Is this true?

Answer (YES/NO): YES